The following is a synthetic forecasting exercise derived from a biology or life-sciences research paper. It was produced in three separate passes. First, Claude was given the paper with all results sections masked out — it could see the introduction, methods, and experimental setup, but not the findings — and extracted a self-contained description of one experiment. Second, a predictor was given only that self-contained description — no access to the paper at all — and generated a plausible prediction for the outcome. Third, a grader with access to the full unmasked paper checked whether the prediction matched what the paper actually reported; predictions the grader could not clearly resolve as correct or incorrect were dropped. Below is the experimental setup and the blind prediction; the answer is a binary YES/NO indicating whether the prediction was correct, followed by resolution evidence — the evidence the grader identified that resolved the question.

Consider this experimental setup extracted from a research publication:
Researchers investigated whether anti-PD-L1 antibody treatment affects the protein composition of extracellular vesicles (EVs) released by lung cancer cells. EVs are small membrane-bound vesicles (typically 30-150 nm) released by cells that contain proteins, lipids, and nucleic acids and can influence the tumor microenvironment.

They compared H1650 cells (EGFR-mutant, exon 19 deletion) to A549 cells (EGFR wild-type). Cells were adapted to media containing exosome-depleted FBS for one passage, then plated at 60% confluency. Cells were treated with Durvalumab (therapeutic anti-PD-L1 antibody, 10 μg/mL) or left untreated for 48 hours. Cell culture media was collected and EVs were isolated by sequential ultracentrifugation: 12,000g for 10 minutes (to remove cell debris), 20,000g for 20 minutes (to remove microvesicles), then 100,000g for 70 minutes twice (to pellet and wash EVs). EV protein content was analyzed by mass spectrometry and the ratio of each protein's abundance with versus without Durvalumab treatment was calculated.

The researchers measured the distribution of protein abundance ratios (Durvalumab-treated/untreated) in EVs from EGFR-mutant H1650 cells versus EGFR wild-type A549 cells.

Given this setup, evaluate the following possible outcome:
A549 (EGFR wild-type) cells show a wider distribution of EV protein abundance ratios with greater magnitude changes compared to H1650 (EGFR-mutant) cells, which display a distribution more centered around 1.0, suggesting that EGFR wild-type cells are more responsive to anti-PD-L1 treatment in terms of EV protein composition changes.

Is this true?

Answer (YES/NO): NO